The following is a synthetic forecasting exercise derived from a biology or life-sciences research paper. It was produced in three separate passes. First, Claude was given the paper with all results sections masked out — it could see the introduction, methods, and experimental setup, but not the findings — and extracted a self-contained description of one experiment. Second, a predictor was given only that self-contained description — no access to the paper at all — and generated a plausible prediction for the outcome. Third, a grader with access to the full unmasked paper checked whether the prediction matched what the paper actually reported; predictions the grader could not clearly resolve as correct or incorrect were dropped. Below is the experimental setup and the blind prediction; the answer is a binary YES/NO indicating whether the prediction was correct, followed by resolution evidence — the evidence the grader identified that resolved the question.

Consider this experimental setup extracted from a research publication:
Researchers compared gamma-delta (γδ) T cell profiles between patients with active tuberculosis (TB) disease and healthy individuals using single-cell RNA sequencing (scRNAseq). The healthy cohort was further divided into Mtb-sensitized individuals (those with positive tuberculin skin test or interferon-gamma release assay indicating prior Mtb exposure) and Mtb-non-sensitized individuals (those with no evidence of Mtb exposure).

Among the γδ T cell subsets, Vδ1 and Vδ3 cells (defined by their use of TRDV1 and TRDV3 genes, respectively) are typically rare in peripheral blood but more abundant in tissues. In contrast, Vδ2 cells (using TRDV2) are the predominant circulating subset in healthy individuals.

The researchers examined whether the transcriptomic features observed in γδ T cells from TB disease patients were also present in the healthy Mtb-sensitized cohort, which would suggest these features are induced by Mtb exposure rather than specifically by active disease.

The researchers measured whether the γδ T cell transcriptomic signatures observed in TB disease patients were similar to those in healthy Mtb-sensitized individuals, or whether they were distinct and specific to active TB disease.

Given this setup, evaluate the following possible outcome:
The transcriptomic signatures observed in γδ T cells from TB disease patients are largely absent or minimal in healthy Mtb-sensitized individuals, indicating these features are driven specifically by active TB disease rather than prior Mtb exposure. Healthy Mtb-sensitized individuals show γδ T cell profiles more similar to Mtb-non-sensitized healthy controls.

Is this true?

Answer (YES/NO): YES